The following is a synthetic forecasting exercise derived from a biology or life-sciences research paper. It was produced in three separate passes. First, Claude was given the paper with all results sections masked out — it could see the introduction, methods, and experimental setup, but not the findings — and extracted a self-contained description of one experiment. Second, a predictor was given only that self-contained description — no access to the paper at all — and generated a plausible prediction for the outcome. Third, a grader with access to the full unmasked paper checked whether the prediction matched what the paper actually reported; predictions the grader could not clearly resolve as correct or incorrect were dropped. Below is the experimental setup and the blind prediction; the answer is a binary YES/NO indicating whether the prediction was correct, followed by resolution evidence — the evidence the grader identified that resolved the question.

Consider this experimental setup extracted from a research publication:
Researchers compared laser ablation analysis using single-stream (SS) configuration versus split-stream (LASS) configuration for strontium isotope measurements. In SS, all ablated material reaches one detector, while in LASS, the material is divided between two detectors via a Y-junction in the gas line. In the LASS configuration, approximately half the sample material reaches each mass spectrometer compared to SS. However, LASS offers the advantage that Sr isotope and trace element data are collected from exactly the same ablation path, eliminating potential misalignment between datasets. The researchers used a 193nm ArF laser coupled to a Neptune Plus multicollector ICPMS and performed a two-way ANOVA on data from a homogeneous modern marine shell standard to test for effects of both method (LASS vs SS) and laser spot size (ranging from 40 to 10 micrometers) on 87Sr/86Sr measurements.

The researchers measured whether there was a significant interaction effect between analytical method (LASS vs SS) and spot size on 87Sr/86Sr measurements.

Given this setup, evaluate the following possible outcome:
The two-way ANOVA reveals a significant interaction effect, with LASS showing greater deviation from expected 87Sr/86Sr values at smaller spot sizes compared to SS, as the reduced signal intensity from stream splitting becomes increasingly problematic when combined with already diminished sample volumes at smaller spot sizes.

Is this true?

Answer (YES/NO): NO